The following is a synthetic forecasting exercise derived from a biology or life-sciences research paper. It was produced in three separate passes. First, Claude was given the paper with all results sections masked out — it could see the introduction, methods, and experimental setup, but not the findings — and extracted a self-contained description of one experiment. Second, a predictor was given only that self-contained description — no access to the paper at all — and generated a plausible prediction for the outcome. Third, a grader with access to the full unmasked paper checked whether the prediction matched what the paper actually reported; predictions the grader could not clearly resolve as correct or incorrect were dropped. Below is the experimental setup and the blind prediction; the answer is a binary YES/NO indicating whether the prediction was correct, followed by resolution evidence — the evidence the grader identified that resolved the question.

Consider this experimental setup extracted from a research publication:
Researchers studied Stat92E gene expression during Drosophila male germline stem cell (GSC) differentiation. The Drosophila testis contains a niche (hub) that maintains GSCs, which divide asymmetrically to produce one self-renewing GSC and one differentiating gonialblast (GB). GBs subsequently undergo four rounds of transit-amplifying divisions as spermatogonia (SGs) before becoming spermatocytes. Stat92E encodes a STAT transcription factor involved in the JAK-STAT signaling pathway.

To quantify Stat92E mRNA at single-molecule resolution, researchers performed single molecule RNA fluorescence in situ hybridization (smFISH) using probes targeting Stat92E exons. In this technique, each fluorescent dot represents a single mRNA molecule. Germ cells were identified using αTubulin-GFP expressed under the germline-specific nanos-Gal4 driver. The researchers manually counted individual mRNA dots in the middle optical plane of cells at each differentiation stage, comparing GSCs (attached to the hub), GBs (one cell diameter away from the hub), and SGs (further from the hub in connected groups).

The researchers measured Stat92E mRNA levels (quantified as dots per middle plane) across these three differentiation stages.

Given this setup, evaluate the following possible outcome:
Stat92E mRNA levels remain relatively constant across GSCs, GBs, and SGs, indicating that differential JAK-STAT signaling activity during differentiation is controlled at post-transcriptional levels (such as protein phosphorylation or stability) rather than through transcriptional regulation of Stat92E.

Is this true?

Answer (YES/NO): NO